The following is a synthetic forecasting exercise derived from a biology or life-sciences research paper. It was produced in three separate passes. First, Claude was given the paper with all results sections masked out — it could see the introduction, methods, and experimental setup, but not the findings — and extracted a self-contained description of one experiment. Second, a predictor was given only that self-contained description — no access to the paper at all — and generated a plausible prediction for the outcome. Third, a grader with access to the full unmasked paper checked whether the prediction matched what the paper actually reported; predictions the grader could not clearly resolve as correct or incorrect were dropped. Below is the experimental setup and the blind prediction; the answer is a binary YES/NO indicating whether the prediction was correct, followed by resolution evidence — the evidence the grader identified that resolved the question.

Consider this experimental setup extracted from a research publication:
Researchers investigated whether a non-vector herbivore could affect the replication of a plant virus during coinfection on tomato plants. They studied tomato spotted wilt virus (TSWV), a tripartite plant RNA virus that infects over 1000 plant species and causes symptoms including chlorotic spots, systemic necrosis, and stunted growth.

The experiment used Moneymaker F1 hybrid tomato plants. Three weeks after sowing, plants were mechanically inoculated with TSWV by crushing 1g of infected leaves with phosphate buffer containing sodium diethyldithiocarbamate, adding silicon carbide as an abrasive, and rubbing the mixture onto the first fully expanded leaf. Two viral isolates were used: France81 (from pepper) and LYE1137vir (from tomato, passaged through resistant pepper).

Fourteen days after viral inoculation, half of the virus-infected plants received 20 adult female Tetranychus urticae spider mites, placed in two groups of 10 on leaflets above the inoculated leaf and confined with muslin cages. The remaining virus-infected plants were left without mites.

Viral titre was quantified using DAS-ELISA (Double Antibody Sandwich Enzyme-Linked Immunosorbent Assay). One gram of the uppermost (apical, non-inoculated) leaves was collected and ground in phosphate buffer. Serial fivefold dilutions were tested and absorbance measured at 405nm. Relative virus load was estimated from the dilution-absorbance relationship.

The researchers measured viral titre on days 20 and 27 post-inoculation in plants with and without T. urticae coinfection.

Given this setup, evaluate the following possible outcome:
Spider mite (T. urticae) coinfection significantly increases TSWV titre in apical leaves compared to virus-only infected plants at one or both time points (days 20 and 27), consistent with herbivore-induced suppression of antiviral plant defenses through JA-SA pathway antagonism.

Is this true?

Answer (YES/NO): NO